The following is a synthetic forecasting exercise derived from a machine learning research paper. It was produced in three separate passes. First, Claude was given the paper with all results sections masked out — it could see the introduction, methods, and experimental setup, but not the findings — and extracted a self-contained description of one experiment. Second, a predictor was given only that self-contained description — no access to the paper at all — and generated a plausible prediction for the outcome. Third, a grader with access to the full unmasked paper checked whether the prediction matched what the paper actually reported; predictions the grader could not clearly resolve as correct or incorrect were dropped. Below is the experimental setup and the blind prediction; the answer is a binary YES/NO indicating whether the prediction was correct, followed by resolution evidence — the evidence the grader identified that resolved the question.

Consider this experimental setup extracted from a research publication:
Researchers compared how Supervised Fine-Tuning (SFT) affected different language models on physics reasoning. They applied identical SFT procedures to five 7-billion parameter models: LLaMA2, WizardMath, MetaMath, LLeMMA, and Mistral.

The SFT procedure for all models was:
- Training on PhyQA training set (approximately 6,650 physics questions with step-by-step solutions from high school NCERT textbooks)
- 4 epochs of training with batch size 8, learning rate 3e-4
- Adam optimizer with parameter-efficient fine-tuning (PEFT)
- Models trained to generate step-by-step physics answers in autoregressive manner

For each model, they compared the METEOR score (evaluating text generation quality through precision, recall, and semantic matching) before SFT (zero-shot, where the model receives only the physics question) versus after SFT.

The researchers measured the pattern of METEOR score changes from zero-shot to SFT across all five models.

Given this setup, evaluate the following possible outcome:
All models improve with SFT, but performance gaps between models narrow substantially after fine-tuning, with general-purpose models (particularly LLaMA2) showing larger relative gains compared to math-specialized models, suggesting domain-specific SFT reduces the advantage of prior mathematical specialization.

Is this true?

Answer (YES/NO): NO